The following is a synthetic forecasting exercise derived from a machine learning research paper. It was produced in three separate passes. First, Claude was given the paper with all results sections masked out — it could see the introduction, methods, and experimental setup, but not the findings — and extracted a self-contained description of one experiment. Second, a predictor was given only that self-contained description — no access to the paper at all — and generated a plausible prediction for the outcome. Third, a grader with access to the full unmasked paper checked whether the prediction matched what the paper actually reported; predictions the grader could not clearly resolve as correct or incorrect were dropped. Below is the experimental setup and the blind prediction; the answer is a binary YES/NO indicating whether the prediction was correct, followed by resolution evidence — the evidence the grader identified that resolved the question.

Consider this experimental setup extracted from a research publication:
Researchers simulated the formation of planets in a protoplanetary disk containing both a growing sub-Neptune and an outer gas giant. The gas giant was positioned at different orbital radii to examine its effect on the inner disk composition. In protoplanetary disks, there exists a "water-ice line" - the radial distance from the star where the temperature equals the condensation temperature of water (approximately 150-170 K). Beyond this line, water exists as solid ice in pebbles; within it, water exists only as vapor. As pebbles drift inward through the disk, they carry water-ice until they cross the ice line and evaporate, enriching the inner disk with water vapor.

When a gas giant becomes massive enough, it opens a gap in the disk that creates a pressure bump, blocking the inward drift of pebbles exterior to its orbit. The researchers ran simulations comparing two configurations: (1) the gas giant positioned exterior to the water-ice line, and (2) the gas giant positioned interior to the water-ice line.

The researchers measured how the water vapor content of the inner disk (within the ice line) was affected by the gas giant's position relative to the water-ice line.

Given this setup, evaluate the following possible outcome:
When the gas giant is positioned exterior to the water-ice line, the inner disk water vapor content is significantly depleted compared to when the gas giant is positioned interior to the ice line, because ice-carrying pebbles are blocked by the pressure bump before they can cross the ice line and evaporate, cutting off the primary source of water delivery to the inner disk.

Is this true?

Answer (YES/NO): YES